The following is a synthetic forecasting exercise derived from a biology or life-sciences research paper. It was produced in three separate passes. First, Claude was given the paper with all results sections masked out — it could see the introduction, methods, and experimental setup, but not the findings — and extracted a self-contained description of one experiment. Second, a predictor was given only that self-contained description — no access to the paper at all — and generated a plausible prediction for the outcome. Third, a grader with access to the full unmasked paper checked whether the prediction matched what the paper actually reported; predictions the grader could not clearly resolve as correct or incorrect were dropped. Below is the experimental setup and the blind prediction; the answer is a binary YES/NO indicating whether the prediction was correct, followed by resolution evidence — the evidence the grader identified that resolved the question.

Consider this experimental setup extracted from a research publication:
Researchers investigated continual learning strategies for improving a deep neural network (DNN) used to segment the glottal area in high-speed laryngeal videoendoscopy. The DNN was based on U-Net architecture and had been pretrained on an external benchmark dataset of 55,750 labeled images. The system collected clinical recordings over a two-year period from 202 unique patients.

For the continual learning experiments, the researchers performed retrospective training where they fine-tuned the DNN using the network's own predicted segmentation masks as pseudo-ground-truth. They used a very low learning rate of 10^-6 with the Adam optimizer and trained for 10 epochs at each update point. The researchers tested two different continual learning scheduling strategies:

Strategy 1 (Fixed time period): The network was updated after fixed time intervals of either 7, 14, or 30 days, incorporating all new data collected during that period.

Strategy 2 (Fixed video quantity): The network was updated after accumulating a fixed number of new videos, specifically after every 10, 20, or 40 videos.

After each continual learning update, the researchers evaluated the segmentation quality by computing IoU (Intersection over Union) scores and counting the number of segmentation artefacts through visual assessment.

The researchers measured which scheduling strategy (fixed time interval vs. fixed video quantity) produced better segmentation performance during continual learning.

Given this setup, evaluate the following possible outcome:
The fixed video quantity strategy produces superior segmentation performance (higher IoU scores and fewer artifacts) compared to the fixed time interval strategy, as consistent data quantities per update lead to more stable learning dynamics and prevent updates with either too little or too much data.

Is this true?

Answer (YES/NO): YES